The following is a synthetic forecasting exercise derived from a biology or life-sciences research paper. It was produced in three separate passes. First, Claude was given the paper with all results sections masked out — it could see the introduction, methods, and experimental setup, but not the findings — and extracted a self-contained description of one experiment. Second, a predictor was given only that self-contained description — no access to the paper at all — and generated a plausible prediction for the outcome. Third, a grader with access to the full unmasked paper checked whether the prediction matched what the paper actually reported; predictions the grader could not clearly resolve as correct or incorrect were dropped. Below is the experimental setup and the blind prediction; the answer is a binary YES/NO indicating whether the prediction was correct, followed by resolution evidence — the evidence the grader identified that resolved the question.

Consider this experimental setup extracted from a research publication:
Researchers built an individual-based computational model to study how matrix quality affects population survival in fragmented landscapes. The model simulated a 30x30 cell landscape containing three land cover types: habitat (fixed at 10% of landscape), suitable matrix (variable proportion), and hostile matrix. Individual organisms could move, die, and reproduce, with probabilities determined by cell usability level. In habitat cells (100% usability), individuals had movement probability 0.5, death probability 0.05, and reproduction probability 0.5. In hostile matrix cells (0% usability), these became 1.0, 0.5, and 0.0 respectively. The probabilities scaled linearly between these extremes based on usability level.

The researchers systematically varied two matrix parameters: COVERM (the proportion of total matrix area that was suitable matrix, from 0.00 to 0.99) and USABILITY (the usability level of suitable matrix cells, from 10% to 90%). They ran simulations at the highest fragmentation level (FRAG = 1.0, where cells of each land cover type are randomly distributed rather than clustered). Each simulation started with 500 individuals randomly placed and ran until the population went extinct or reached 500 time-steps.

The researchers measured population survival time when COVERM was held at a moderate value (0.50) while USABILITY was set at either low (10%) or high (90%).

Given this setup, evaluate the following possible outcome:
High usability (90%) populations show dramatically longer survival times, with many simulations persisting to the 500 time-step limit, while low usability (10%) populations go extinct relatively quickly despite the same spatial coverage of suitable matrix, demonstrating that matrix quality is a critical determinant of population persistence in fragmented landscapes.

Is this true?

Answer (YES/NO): YES